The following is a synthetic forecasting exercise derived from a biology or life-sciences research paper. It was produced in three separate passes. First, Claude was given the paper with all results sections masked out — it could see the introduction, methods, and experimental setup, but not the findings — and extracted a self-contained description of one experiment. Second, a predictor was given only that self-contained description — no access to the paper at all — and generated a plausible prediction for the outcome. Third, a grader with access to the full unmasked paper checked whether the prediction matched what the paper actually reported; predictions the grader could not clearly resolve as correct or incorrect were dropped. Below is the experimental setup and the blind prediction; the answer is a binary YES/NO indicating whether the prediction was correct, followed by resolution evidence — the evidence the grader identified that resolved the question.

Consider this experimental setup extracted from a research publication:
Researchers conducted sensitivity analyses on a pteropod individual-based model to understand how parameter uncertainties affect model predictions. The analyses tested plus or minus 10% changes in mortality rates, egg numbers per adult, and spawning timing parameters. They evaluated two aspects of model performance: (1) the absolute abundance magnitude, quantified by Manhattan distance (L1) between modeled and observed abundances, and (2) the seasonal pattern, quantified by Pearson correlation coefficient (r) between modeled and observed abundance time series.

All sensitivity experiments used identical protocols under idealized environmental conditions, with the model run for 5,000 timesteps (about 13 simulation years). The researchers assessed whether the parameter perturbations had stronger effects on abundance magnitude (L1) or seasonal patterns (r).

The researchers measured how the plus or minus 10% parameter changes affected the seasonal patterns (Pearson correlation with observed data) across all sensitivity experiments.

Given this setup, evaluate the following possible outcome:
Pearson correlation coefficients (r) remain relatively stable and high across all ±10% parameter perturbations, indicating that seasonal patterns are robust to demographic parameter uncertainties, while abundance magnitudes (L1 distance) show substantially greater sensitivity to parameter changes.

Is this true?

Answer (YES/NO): YES